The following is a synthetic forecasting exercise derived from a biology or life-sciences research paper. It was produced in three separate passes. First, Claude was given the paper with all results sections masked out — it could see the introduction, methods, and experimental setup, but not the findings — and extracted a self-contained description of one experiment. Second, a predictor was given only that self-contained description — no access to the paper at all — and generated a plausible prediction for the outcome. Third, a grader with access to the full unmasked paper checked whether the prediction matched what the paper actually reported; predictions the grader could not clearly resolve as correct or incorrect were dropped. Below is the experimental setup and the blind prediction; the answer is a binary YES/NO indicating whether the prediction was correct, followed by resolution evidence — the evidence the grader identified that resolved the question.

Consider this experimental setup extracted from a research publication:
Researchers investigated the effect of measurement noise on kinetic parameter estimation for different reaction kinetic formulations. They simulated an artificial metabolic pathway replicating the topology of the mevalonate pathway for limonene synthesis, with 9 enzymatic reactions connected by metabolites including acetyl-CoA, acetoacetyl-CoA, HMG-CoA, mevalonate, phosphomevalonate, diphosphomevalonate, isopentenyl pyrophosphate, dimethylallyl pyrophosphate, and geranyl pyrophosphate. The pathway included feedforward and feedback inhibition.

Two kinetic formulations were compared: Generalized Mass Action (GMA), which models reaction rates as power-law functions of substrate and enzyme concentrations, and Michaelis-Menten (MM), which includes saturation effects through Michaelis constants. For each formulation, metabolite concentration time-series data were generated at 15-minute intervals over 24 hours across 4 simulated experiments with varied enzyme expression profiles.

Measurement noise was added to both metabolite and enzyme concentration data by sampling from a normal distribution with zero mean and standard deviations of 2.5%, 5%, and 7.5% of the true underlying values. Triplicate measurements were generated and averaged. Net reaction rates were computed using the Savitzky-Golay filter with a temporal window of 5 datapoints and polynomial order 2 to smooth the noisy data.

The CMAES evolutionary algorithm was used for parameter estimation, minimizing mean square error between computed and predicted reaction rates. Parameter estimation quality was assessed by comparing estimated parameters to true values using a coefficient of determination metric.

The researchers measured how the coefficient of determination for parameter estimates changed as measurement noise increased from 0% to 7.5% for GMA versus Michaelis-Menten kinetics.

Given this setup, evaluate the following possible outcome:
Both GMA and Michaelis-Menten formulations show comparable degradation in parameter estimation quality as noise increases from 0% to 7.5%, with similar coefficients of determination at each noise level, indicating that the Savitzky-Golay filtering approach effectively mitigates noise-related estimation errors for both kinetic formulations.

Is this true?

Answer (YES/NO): NO